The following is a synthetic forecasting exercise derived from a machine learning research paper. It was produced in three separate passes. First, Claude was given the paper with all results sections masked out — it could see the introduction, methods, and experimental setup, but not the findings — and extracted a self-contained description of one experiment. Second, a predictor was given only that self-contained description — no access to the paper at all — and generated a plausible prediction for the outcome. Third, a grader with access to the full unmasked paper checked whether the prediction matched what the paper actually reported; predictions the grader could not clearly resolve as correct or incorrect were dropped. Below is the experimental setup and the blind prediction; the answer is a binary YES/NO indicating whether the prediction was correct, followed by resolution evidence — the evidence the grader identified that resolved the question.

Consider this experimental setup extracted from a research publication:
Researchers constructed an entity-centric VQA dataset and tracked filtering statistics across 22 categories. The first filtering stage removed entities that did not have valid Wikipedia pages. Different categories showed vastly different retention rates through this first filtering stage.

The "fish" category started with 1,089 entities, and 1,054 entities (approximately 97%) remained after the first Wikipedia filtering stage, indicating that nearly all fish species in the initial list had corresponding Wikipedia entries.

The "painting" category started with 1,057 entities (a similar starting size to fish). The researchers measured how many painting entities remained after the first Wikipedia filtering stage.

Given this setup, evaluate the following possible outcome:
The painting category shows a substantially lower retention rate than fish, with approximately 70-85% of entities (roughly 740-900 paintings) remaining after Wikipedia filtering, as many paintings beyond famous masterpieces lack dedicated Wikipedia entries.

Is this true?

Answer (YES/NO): NO